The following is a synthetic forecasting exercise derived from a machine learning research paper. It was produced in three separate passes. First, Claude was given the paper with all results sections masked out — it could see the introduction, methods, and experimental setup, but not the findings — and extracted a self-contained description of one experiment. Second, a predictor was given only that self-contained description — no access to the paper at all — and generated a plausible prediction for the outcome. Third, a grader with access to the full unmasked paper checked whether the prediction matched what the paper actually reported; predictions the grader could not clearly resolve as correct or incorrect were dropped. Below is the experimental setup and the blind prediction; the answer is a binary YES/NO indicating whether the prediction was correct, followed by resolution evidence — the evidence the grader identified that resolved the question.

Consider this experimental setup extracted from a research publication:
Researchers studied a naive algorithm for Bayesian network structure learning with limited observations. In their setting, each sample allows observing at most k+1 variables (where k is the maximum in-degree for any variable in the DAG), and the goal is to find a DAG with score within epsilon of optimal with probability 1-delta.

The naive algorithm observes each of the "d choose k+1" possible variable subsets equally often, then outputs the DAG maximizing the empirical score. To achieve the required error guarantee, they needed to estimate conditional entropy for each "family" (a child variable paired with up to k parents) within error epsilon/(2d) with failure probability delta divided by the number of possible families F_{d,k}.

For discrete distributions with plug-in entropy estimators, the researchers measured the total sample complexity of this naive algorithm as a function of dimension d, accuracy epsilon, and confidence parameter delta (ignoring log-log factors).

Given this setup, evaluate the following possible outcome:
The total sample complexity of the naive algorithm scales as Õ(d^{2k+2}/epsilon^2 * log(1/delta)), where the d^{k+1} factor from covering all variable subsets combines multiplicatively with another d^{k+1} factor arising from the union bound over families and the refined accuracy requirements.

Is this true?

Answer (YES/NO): NO